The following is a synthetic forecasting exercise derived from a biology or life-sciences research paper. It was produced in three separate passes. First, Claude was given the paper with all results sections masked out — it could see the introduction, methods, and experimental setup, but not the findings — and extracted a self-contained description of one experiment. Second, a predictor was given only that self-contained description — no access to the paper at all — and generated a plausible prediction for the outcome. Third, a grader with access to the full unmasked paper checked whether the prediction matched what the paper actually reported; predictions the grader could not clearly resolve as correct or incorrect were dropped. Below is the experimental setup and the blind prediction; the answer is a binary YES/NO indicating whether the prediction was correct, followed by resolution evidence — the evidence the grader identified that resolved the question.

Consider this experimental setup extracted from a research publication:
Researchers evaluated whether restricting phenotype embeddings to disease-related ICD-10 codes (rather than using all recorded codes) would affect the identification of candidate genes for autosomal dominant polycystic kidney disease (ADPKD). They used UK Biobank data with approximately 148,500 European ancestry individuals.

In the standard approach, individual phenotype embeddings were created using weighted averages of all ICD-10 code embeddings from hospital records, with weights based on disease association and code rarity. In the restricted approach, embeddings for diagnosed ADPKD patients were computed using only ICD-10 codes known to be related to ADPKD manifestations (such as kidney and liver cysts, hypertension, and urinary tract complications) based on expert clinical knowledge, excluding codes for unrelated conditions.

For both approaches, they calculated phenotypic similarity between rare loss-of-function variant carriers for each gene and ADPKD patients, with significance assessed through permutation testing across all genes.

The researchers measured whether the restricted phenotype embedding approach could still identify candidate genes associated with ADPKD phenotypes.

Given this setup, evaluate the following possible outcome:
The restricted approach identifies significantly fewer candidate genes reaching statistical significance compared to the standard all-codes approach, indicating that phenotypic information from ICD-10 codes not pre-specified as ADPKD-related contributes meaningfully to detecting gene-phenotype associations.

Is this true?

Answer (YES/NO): NO